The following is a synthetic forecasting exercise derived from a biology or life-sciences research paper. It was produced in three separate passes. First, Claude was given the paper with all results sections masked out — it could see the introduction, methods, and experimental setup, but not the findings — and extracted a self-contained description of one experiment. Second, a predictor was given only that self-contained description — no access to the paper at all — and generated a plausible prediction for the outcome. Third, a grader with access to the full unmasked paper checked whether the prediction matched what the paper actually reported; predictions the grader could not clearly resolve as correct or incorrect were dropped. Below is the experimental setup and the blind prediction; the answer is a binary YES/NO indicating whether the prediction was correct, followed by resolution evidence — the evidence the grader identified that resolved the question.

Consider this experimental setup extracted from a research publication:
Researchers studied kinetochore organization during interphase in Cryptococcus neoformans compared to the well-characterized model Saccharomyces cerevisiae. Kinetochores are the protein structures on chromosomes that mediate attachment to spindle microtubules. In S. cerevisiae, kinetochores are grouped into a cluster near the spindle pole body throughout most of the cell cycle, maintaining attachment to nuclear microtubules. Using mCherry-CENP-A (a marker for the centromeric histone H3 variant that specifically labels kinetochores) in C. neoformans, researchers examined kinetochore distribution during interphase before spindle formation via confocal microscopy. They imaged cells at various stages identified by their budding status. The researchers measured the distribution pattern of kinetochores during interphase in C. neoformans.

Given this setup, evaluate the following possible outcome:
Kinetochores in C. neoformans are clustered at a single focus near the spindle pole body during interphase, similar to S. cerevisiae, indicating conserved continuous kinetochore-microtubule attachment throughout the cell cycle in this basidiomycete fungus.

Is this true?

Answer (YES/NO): NO